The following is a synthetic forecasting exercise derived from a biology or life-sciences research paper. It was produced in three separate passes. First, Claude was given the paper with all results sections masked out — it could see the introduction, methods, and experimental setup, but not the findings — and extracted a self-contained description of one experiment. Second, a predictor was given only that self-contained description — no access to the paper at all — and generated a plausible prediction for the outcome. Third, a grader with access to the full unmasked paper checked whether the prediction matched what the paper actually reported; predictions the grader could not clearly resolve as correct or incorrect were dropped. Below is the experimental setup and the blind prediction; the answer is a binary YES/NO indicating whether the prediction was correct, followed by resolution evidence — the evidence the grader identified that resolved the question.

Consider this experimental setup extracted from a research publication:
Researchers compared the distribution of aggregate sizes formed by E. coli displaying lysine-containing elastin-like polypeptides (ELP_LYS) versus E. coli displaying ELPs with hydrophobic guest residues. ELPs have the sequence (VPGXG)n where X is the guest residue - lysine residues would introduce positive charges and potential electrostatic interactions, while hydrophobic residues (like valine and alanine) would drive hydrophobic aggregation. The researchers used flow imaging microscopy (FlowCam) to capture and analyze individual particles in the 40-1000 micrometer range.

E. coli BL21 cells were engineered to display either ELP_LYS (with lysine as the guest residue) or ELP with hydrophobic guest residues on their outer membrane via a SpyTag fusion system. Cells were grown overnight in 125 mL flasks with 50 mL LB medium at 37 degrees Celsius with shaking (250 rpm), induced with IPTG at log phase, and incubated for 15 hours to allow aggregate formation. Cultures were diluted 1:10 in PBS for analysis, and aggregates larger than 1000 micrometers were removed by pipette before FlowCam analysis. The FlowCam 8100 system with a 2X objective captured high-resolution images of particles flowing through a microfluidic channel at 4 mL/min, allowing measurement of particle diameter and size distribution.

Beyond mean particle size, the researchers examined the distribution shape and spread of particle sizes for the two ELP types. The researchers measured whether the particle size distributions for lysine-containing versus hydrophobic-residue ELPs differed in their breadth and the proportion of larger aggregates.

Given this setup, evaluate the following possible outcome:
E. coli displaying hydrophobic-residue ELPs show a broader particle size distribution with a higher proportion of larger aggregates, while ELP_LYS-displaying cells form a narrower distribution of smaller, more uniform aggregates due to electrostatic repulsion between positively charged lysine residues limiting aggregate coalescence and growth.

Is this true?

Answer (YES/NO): NO